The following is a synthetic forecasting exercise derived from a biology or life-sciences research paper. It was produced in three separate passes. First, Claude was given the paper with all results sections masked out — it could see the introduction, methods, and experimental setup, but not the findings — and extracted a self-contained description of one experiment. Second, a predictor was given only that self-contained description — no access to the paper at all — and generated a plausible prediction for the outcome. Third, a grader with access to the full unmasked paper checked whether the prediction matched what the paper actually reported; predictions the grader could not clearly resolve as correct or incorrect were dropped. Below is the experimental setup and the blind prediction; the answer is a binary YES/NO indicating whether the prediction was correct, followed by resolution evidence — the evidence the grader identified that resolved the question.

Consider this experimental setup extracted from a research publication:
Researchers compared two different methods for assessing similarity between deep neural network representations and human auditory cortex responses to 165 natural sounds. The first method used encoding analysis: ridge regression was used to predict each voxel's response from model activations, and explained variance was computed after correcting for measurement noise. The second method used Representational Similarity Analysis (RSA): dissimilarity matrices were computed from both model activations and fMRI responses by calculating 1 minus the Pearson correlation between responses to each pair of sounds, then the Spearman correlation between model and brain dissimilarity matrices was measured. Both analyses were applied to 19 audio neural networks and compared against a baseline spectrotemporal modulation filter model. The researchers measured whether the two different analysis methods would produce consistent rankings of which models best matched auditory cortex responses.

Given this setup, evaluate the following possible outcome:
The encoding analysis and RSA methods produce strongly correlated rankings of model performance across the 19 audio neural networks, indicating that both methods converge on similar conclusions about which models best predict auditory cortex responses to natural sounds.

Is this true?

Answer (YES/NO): YES